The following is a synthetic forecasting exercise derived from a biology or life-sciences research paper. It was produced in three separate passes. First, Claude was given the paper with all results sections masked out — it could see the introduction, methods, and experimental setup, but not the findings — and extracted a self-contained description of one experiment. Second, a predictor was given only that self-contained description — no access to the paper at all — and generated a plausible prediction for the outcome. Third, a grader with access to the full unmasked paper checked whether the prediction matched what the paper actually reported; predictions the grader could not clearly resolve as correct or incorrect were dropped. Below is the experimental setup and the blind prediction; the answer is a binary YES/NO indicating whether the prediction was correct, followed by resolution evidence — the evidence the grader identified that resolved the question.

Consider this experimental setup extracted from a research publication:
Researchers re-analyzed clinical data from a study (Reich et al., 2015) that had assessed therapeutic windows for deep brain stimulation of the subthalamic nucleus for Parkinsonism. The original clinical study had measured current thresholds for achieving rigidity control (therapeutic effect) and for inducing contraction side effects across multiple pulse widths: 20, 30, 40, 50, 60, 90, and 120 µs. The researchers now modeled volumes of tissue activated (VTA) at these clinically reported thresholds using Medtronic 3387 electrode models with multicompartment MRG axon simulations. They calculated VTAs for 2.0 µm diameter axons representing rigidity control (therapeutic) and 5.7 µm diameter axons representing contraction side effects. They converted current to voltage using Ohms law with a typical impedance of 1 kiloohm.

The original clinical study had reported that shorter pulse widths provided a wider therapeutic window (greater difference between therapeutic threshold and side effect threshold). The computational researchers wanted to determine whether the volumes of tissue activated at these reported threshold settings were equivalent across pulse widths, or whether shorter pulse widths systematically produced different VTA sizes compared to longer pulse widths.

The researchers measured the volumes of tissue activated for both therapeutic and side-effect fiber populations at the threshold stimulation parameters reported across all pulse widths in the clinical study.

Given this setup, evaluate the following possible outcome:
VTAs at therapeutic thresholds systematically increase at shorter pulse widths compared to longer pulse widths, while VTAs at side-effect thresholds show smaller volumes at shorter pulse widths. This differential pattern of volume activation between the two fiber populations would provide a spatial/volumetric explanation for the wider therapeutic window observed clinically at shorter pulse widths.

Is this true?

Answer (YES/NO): NO